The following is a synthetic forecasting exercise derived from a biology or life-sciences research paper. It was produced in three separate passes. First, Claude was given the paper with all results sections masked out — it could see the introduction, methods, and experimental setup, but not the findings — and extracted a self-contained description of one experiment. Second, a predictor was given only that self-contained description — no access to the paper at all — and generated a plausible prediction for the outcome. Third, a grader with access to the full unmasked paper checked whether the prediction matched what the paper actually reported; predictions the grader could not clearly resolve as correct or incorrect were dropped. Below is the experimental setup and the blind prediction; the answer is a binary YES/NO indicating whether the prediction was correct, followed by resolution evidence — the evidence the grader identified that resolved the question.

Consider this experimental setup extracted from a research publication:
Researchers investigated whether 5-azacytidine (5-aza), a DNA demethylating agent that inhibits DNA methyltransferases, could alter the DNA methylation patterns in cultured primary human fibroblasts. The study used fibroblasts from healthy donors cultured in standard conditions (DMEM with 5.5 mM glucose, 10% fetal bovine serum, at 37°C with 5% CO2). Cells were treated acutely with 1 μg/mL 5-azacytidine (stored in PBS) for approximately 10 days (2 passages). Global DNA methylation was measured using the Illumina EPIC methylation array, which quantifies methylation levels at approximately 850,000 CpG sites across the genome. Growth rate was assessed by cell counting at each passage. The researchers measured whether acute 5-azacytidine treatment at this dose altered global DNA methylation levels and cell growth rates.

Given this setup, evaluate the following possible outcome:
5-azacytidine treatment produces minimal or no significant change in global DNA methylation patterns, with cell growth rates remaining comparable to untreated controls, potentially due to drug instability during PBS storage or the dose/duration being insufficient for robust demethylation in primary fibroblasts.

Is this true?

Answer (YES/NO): YES